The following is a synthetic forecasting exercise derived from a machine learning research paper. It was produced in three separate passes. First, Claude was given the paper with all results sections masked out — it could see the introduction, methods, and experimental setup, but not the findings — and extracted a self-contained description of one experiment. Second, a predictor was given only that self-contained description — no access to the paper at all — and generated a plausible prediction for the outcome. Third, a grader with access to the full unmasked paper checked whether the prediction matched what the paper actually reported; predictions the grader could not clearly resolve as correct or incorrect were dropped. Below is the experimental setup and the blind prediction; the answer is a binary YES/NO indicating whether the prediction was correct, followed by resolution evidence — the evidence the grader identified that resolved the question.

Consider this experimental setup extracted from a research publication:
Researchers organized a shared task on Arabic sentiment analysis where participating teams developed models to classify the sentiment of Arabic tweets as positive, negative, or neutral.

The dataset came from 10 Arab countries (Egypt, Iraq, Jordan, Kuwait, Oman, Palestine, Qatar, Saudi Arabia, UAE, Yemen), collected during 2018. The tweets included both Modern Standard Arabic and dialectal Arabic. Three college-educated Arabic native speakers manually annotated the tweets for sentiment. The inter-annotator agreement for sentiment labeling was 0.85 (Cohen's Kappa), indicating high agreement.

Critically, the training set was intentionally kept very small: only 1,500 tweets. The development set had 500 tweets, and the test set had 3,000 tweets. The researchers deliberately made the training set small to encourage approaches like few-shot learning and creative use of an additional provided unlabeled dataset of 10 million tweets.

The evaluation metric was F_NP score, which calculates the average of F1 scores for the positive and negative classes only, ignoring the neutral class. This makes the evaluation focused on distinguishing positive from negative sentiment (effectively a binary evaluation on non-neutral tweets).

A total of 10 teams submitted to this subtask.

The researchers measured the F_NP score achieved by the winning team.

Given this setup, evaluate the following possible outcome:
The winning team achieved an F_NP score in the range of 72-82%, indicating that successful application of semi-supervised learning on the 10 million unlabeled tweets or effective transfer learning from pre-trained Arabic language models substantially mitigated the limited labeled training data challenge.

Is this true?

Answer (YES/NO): YES